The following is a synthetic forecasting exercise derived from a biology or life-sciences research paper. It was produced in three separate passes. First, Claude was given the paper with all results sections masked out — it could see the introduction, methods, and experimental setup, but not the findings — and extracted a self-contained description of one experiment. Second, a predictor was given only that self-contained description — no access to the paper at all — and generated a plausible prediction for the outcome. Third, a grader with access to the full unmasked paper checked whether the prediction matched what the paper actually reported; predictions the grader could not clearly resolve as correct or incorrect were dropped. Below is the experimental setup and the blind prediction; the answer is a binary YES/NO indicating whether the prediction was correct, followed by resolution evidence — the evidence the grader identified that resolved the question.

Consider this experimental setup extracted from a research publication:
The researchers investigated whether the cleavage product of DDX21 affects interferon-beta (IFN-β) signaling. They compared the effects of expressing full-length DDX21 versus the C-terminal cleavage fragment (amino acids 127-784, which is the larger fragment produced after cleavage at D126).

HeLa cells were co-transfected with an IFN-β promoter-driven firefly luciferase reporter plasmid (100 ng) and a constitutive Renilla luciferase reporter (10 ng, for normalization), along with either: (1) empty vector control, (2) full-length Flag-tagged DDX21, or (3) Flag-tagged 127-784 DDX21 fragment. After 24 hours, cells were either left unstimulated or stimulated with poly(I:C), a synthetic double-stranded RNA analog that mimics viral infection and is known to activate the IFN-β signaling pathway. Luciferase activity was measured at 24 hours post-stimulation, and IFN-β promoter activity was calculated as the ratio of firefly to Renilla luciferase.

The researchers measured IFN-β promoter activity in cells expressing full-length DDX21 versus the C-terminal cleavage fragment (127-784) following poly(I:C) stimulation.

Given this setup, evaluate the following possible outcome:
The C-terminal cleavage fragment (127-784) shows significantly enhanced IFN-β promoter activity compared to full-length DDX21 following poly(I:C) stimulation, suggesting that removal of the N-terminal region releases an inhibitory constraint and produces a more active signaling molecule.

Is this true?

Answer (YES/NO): NO